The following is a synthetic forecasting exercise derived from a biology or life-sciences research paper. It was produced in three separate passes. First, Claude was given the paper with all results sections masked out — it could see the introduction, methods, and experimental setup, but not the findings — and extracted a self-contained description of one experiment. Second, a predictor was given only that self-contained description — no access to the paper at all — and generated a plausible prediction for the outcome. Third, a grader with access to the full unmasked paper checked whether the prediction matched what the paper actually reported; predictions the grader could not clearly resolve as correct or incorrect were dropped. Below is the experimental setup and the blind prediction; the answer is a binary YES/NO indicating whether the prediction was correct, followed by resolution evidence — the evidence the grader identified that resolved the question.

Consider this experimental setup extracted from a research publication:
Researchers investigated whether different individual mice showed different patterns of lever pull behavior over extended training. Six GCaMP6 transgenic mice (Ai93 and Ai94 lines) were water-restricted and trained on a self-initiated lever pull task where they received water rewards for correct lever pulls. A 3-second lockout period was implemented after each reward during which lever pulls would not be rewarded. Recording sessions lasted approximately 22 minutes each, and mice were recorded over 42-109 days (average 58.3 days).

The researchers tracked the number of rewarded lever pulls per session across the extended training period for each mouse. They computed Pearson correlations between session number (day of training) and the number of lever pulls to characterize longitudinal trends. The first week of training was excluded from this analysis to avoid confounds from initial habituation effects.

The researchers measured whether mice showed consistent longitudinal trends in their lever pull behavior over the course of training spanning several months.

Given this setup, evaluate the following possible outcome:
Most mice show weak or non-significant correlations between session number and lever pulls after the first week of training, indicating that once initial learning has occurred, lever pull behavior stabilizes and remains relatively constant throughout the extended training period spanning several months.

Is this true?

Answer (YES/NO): NO